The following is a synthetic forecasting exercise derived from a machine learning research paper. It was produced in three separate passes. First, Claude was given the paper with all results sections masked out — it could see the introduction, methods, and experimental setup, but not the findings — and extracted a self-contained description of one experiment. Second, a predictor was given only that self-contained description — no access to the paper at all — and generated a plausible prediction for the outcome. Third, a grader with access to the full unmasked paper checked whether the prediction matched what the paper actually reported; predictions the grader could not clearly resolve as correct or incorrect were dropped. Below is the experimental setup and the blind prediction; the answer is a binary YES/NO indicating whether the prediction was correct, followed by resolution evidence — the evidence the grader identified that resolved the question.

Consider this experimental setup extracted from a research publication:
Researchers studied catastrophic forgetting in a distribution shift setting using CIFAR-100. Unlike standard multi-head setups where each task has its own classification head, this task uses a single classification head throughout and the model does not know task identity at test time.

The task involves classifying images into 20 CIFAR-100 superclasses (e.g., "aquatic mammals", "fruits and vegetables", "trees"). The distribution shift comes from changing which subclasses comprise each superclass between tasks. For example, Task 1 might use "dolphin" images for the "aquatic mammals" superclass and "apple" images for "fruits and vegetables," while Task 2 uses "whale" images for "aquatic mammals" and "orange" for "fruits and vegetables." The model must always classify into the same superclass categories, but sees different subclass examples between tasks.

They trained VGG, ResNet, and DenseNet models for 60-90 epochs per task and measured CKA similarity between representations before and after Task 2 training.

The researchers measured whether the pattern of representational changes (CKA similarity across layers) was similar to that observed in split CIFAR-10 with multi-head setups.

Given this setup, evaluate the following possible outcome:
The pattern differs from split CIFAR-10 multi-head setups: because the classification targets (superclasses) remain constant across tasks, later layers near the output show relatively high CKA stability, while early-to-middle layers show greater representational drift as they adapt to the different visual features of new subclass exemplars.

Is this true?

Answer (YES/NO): NO